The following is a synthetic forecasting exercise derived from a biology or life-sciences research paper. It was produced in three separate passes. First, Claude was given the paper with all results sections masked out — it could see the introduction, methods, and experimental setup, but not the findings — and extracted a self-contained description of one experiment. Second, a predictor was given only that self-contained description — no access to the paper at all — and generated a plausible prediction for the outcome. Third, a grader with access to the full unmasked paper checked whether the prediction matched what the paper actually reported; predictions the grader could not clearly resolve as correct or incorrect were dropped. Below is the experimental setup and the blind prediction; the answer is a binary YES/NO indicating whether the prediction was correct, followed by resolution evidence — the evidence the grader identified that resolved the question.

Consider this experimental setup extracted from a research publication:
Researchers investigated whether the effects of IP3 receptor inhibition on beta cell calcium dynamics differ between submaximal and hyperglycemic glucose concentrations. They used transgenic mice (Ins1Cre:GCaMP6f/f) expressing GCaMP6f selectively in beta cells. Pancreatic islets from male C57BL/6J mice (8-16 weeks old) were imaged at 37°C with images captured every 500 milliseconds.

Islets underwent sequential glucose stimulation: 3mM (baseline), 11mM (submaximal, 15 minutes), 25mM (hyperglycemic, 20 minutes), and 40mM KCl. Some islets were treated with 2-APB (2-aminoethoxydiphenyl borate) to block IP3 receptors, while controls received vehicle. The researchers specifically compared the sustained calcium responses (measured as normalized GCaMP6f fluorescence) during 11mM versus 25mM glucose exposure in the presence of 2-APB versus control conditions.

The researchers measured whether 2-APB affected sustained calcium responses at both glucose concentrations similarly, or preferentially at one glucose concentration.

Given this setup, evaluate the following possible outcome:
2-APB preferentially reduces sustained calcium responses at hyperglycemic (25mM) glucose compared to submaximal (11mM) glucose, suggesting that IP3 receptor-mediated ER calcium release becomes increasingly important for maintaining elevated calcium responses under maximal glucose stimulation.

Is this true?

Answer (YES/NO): YES